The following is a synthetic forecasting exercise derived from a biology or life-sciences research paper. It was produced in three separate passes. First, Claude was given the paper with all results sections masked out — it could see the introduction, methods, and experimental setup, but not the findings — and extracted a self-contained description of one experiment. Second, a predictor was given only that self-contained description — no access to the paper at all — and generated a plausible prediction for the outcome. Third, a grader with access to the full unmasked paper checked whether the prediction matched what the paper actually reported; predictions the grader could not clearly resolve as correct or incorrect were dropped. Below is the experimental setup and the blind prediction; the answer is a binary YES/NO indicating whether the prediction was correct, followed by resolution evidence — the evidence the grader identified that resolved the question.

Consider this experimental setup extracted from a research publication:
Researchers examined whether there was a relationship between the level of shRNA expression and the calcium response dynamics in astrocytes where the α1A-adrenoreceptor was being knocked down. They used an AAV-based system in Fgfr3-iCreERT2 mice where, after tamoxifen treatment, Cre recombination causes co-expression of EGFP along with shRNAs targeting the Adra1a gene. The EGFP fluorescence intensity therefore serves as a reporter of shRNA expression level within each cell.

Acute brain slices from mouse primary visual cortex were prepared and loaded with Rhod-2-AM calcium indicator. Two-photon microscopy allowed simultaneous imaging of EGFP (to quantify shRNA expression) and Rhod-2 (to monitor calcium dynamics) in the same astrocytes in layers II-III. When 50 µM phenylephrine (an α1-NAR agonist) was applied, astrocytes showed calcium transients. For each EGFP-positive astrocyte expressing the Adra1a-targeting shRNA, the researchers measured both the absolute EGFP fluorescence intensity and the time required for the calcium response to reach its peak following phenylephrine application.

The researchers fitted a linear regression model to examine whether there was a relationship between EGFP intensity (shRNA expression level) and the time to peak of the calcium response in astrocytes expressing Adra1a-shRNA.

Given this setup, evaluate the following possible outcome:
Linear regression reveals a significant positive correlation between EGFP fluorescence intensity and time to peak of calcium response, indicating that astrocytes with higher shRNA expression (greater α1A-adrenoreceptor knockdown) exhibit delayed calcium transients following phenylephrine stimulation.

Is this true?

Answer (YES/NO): YES